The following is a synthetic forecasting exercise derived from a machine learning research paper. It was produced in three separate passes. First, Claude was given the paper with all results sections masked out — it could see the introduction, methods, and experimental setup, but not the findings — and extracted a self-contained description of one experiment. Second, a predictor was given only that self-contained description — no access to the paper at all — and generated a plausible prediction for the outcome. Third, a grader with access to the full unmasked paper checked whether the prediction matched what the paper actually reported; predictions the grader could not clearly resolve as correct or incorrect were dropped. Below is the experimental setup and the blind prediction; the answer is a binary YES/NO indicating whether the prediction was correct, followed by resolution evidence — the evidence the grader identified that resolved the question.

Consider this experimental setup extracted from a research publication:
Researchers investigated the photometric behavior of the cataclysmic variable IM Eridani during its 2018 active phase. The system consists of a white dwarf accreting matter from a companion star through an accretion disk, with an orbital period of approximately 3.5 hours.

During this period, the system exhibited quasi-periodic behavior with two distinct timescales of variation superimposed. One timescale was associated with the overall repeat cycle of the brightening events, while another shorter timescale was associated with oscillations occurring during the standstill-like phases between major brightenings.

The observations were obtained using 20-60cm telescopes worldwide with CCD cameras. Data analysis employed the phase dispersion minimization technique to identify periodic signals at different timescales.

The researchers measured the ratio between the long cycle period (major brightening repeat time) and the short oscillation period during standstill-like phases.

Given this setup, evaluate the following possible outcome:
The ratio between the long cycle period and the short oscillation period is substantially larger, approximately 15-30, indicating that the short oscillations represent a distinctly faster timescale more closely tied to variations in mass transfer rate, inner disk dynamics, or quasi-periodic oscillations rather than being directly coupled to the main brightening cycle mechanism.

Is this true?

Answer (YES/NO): NO